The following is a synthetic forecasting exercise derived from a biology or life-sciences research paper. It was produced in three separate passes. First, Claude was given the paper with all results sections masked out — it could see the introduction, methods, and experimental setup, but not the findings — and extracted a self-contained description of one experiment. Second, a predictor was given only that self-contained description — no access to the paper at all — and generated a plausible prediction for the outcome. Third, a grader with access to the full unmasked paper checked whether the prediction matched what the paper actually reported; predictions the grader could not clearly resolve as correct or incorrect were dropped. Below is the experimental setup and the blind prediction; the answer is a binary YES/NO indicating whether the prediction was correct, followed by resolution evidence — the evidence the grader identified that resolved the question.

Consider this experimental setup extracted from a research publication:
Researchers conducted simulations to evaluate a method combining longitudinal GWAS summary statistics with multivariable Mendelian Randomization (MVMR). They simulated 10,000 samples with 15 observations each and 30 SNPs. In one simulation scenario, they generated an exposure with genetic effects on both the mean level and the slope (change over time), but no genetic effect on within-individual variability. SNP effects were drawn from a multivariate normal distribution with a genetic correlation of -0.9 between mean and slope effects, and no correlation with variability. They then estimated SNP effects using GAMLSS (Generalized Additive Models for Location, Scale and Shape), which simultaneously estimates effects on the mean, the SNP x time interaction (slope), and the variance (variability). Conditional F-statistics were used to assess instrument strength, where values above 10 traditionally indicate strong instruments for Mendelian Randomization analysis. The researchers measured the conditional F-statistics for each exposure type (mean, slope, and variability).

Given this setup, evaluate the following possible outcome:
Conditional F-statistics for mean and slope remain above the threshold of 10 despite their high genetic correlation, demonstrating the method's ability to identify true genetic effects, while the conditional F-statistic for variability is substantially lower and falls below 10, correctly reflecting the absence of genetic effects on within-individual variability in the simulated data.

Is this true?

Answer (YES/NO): NO